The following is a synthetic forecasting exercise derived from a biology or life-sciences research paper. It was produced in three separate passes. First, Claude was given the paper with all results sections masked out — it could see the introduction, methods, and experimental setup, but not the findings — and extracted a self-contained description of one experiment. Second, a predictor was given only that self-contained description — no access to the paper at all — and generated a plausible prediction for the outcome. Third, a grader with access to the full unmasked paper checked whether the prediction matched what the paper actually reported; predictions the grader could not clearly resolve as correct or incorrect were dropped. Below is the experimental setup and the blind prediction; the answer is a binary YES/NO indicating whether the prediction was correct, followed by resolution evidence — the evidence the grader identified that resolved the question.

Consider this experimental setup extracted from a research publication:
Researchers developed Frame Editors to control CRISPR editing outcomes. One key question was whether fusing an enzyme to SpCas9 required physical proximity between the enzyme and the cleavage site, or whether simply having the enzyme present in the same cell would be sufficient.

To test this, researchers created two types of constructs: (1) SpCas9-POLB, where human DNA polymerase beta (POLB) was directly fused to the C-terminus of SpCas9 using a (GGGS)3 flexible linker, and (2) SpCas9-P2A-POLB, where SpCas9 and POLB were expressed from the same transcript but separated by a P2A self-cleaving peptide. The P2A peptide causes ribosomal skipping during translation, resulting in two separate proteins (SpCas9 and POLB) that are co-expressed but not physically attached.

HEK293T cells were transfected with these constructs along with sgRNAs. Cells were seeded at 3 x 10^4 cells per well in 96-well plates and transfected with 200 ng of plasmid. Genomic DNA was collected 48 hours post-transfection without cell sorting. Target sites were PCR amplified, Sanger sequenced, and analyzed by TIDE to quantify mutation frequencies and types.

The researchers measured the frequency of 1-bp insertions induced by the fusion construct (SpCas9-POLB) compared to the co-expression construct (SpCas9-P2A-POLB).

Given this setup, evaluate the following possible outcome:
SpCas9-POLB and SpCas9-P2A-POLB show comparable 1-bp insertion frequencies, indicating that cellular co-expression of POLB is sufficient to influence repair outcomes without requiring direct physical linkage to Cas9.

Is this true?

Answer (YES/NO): NO